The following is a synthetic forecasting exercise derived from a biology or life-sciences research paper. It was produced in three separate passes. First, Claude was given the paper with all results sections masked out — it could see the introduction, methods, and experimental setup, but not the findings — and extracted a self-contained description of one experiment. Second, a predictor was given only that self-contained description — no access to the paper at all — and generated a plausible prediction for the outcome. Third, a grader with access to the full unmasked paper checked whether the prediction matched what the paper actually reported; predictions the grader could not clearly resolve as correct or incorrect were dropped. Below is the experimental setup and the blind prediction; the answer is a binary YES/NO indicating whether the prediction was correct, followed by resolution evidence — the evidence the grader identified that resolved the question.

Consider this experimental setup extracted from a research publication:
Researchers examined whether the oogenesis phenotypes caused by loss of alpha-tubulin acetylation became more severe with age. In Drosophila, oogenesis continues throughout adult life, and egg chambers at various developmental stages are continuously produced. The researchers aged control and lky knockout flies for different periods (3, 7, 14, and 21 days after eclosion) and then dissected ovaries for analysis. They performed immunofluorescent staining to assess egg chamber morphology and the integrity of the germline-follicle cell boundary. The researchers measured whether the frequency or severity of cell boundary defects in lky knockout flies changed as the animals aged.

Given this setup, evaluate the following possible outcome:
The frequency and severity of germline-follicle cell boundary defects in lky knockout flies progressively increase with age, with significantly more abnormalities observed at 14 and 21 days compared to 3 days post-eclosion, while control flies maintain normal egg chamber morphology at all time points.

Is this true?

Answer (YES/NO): NO